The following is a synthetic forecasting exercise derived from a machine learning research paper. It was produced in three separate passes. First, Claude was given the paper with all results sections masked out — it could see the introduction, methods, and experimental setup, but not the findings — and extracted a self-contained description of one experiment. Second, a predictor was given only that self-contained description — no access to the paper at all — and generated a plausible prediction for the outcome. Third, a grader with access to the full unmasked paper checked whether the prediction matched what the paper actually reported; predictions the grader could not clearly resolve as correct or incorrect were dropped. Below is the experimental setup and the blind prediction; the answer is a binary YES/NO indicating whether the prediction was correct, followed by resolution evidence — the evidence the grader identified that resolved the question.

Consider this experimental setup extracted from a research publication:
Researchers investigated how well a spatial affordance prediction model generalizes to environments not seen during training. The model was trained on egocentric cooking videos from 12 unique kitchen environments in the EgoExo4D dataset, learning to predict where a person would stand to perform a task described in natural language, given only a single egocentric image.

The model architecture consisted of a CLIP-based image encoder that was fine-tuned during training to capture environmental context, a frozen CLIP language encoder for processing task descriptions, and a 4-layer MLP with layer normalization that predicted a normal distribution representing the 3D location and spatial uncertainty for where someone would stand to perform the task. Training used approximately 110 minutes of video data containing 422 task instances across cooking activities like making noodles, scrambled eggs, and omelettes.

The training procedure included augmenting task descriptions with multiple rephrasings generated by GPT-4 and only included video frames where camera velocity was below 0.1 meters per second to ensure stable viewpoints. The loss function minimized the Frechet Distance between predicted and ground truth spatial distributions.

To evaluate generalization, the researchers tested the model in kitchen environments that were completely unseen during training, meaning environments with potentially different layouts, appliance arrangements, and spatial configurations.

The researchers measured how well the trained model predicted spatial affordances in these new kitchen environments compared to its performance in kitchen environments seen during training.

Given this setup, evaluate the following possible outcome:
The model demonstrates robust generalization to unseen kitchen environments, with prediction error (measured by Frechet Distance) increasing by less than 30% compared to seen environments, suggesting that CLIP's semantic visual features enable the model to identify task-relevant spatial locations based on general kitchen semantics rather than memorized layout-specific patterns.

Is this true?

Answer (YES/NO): NO